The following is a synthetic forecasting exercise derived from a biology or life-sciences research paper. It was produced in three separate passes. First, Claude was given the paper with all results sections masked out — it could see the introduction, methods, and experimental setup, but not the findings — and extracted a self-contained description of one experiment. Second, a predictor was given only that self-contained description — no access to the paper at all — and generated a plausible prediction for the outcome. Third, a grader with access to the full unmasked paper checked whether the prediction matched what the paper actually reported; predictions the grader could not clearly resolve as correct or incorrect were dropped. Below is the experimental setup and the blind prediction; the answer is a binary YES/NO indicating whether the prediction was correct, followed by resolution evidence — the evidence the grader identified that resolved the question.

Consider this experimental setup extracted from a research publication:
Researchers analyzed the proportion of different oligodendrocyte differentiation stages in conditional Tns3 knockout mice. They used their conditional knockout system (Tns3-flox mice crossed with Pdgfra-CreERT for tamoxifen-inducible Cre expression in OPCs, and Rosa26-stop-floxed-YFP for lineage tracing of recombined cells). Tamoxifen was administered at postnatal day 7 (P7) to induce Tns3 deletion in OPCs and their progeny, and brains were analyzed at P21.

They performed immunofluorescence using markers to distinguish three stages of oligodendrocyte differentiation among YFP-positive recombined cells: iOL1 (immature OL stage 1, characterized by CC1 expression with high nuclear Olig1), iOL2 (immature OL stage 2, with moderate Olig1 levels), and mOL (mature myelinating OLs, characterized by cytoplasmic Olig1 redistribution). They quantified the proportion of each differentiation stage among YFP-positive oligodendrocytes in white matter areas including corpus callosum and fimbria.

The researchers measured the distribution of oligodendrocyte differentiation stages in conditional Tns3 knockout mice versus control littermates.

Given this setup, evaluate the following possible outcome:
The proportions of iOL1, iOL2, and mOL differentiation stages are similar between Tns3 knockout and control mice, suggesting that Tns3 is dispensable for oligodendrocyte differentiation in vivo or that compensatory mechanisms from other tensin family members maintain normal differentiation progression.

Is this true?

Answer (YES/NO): NO